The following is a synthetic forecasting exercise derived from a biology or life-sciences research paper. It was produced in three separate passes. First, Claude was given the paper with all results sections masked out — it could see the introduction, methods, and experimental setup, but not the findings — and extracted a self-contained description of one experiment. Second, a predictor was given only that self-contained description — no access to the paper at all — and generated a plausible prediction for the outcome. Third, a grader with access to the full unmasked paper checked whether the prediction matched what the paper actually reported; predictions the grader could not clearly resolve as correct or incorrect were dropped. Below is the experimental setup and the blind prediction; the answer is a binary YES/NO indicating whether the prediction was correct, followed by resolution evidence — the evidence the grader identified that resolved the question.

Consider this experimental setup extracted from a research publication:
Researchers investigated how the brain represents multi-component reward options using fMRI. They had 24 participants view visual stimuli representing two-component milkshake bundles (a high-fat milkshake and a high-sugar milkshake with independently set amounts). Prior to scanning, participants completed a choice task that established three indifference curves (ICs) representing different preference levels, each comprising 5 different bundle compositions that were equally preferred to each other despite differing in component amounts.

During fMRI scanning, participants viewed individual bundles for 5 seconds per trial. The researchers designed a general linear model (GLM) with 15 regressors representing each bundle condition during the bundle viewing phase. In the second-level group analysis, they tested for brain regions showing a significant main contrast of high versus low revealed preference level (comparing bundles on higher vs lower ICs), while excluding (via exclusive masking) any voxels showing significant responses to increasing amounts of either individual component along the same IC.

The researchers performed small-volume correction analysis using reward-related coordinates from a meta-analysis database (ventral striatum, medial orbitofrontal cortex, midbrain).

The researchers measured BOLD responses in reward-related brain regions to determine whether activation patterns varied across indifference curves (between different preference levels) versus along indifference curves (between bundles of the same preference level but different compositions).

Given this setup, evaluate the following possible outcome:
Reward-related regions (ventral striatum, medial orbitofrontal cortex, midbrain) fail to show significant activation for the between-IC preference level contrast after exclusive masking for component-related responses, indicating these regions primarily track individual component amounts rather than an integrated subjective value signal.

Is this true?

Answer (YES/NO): NO